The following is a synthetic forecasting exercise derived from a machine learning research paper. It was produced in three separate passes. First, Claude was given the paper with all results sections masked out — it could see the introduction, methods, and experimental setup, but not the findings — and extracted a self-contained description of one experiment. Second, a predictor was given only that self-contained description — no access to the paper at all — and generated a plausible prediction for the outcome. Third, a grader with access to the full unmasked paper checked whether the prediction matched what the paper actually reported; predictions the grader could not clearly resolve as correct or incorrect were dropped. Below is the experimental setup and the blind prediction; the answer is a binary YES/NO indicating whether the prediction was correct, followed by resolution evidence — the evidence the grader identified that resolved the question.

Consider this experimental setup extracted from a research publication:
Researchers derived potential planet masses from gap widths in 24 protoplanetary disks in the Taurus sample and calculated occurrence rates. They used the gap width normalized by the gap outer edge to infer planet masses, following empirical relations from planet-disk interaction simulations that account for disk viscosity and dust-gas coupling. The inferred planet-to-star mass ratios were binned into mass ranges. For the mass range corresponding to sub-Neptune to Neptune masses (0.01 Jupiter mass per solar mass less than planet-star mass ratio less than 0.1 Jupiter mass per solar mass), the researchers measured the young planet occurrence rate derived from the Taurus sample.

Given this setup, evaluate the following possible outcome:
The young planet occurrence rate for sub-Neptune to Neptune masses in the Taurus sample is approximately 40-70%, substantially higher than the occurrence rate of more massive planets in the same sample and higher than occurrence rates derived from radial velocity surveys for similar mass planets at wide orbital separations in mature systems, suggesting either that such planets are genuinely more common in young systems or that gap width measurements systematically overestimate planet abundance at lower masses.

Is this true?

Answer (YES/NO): NO